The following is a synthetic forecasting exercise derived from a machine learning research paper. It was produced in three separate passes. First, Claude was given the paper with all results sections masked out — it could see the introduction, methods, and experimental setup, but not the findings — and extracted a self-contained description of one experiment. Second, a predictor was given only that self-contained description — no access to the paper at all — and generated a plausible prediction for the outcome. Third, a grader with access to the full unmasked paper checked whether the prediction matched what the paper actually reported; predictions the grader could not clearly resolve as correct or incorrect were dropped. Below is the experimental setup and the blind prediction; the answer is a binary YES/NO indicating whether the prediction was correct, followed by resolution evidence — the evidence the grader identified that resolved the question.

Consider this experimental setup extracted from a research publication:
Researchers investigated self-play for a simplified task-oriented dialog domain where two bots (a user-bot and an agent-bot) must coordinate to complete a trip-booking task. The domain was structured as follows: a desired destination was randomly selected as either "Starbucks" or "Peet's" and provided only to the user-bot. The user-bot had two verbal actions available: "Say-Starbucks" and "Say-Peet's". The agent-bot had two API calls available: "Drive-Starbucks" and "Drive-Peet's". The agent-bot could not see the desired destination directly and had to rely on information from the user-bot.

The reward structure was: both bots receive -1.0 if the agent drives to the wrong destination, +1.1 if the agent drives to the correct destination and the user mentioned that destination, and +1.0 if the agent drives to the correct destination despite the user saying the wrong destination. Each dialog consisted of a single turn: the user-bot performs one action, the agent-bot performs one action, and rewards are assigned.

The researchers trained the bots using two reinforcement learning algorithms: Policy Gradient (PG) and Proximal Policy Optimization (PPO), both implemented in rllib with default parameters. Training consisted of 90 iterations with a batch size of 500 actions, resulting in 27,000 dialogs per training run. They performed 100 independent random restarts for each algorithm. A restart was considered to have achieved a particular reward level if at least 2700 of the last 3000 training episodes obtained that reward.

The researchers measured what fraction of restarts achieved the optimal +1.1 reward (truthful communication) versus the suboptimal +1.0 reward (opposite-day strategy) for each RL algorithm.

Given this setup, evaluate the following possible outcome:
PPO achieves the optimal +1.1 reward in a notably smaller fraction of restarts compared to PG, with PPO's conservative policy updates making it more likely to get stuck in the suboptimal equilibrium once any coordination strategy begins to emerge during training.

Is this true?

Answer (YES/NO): YES